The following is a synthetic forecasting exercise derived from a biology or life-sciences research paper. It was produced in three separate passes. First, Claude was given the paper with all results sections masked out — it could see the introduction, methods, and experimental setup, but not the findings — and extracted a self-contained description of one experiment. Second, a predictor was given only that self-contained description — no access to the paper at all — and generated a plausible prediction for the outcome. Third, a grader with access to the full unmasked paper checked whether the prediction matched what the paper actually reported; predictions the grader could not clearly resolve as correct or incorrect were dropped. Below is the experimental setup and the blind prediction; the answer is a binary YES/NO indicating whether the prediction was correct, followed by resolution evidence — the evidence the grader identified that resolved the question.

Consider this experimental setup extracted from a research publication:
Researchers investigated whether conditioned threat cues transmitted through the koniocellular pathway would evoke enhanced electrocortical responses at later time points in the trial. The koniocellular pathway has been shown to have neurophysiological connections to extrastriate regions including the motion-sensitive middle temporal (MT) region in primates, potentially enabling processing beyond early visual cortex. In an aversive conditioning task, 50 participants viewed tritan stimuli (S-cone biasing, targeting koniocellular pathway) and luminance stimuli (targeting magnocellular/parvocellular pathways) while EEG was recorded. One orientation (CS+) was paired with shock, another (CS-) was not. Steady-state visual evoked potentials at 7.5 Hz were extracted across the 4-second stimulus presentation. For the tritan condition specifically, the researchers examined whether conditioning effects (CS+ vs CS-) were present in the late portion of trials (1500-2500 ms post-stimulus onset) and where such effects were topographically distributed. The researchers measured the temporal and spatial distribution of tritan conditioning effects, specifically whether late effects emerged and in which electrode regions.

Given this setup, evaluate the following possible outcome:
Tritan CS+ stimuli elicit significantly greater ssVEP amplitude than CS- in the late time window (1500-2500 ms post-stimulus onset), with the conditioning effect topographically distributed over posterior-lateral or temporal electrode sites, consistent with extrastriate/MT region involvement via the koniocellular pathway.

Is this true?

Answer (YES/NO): NO